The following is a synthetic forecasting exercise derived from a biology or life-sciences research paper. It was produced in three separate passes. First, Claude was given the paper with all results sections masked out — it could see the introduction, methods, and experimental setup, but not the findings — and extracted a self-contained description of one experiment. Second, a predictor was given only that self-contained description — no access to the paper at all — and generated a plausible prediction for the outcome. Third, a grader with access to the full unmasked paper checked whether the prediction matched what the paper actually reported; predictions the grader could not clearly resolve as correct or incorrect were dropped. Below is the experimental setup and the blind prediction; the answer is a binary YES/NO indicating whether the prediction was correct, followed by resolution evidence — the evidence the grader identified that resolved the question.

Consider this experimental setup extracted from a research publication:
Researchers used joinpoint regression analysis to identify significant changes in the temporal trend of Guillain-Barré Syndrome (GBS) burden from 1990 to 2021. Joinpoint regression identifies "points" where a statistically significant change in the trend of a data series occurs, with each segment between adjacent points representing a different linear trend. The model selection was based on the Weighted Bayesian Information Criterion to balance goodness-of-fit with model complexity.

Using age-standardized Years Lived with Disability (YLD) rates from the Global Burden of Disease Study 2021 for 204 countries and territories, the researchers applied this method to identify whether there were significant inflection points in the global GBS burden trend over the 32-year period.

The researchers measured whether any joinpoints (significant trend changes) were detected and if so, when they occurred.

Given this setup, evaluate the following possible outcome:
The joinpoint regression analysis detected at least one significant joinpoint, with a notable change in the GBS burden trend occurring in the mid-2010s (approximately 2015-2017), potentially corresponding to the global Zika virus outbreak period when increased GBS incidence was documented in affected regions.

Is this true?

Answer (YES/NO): YES